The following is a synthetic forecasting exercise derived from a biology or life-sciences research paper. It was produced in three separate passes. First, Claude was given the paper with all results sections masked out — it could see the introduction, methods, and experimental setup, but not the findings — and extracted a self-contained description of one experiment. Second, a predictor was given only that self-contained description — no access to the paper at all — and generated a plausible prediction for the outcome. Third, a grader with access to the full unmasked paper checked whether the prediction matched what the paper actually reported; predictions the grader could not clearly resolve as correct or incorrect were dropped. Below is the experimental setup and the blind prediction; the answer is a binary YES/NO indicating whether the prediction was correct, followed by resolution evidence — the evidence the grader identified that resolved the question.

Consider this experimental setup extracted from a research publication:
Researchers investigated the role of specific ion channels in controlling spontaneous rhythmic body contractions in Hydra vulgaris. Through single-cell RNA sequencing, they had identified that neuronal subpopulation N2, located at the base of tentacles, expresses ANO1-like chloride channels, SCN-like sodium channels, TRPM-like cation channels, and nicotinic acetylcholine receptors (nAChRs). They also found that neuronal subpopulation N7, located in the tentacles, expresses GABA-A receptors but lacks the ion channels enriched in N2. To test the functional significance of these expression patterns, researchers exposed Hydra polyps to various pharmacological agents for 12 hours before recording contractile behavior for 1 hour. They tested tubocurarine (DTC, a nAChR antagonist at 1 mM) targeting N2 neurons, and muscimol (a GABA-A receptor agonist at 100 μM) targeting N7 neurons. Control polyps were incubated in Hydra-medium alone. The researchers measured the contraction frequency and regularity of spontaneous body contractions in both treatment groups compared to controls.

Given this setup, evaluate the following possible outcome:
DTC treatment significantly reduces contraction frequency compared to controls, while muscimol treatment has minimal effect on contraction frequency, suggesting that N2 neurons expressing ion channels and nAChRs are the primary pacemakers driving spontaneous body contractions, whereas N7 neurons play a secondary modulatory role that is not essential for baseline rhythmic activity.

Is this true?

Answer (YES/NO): YES